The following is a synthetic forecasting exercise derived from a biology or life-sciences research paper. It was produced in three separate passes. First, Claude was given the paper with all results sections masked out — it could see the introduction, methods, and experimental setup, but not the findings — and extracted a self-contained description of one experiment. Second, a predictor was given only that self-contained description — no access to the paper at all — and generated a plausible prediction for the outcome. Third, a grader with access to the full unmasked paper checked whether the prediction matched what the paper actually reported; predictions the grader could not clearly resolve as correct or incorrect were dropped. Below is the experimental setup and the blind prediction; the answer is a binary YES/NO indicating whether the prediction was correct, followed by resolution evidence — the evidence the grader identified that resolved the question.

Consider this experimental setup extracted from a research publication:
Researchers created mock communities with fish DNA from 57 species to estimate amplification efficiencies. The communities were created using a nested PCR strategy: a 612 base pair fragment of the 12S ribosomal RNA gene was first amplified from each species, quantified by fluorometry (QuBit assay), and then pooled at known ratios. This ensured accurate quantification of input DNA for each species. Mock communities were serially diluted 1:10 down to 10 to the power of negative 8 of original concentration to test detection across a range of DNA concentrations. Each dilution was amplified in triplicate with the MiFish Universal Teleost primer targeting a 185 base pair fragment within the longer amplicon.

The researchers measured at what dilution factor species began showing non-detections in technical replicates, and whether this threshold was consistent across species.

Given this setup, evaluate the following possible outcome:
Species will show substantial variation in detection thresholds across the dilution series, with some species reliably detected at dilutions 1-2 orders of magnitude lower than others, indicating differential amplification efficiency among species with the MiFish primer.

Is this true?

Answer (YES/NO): YES